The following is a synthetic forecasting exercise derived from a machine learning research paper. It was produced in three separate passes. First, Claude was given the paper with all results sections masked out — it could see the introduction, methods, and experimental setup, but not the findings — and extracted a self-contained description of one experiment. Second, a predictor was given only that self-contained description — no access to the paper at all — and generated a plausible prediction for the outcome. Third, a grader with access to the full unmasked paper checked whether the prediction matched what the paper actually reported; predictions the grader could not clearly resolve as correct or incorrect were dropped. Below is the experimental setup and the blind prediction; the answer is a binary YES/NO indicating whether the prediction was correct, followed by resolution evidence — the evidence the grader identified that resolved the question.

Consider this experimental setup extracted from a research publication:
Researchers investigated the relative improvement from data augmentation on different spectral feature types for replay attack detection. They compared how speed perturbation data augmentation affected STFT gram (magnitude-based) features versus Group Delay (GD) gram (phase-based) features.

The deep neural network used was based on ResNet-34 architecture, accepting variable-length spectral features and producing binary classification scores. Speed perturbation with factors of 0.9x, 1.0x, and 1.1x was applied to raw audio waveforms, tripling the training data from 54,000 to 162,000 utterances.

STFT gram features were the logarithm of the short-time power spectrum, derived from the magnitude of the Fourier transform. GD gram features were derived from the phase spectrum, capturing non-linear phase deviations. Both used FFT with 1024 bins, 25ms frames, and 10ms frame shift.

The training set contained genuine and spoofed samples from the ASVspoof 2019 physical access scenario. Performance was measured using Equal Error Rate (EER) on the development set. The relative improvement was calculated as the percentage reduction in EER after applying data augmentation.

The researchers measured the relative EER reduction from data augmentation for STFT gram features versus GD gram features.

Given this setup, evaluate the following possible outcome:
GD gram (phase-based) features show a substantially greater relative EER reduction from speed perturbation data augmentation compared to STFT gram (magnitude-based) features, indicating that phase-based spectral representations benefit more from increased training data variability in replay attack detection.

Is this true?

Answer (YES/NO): YES